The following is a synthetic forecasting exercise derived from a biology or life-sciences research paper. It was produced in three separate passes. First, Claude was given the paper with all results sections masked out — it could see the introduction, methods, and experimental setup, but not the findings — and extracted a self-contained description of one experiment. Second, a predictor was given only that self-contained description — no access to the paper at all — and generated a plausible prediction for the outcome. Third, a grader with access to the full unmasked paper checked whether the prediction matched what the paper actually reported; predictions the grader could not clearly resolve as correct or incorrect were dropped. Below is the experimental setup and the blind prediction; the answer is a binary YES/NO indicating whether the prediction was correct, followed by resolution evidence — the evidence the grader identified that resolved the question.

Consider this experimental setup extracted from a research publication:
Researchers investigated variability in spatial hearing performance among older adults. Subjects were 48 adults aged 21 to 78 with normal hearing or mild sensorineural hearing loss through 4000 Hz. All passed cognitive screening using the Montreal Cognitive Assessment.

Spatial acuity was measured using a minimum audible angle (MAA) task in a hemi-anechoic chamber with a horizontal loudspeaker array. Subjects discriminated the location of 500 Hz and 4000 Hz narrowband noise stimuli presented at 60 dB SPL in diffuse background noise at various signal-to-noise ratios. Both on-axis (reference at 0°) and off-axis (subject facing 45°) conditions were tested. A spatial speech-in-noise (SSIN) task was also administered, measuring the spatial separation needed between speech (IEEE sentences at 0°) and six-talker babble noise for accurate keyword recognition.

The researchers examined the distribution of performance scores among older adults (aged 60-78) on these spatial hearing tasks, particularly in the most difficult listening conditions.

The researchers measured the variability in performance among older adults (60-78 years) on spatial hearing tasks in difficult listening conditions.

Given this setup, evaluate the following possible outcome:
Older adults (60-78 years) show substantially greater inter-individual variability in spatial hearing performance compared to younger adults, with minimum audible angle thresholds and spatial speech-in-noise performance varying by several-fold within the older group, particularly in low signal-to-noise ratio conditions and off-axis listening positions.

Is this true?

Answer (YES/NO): YES